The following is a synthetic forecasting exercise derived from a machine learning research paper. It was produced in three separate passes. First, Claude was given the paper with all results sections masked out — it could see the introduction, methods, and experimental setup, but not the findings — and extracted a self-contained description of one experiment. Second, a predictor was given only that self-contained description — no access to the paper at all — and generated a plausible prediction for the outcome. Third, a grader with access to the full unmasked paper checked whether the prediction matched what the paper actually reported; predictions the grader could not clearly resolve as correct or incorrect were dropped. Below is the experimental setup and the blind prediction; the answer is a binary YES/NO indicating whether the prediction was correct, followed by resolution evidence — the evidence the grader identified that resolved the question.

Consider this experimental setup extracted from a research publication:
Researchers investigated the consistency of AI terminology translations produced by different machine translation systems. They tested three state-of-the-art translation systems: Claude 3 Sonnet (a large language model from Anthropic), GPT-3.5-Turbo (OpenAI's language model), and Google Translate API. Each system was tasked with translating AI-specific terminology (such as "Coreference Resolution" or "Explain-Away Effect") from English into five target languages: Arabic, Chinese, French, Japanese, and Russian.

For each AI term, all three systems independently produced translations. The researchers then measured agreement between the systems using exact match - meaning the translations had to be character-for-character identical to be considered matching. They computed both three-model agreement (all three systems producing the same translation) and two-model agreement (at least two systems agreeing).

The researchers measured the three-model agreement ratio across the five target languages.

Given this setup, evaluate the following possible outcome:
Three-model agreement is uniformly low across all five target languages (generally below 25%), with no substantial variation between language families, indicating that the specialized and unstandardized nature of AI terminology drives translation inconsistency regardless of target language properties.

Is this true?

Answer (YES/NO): NO